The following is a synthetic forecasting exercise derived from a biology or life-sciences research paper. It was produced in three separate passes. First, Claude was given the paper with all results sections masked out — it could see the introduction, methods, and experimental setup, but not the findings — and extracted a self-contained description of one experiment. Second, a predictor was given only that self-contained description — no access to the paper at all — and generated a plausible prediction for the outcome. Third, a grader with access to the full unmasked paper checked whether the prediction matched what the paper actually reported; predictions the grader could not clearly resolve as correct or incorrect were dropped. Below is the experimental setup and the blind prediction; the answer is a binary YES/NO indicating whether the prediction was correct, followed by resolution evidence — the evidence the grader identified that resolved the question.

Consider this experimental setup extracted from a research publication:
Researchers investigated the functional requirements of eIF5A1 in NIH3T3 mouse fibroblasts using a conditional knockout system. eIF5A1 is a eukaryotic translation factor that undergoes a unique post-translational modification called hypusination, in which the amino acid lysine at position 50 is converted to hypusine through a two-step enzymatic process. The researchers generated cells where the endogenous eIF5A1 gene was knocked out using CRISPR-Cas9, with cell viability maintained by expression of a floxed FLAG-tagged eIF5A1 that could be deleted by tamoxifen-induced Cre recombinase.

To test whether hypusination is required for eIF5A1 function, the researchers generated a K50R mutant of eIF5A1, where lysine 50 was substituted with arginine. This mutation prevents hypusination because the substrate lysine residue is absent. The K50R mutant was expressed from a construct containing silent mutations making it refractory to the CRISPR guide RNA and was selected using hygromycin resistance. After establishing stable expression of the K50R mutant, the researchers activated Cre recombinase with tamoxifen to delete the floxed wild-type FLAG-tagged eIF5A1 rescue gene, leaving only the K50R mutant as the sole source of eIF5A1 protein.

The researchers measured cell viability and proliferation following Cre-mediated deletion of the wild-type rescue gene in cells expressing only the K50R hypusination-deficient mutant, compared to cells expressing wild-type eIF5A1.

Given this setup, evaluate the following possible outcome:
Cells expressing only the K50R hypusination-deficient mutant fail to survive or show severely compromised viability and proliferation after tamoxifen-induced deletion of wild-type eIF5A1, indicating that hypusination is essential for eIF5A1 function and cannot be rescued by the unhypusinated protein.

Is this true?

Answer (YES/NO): YES